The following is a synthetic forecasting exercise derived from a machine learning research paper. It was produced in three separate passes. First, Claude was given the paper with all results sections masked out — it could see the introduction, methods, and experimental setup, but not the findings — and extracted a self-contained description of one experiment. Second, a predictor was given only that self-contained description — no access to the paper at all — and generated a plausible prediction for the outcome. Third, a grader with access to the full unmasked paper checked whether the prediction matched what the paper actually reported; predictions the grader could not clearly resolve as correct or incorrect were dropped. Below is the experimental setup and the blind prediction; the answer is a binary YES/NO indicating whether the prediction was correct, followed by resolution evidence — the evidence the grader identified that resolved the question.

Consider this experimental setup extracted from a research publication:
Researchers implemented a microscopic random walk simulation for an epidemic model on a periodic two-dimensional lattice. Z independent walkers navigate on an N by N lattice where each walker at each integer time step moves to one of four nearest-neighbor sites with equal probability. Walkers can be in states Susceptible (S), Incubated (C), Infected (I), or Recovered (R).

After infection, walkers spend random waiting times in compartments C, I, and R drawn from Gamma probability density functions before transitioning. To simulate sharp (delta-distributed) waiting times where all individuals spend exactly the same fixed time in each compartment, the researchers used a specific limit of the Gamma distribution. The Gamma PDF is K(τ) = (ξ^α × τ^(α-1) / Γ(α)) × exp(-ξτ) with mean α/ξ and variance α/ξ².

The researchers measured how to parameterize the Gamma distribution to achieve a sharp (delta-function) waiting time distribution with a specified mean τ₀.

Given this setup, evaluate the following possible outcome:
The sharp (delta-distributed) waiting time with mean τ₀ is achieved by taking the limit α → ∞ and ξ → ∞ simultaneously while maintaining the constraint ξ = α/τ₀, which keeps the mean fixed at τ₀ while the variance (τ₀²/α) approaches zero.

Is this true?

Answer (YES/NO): YES